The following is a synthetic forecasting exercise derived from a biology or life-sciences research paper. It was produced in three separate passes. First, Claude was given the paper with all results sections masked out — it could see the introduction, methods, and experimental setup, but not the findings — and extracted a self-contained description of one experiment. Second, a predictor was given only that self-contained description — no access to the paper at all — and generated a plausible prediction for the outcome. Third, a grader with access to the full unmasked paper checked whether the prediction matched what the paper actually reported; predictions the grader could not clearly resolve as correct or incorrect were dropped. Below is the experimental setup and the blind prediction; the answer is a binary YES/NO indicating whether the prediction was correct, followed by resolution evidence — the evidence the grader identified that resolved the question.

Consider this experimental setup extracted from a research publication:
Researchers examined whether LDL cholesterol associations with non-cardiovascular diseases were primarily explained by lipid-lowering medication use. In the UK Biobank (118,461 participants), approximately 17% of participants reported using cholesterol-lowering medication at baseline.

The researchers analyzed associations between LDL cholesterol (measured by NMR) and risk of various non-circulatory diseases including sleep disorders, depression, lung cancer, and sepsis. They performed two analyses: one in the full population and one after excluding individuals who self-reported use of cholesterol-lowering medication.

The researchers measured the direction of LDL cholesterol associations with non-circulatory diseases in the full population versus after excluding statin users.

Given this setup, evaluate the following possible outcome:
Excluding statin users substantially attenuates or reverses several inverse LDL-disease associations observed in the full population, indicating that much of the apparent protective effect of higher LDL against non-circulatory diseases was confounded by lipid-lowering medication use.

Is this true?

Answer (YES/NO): NO